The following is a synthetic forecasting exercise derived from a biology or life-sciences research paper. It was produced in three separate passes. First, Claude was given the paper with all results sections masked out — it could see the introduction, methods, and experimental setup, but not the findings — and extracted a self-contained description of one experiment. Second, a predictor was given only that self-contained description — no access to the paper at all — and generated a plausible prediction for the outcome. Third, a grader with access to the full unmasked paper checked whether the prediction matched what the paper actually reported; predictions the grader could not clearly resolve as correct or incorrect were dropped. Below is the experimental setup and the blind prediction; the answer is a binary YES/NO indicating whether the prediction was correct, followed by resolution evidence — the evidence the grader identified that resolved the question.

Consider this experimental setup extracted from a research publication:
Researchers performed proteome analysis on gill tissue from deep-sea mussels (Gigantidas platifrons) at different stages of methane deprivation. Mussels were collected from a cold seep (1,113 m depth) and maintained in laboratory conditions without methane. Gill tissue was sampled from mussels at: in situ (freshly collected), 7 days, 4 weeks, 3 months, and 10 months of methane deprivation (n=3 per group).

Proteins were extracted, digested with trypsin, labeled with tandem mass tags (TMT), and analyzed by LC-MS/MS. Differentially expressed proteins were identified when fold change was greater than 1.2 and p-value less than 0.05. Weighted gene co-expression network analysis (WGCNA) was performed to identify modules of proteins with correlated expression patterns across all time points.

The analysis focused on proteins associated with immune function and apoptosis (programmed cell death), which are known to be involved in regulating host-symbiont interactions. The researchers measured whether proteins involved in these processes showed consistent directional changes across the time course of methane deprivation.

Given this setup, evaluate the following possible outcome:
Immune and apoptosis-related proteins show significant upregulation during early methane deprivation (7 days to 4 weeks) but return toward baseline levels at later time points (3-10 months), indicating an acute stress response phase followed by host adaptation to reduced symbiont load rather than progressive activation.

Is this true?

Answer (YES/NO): NO